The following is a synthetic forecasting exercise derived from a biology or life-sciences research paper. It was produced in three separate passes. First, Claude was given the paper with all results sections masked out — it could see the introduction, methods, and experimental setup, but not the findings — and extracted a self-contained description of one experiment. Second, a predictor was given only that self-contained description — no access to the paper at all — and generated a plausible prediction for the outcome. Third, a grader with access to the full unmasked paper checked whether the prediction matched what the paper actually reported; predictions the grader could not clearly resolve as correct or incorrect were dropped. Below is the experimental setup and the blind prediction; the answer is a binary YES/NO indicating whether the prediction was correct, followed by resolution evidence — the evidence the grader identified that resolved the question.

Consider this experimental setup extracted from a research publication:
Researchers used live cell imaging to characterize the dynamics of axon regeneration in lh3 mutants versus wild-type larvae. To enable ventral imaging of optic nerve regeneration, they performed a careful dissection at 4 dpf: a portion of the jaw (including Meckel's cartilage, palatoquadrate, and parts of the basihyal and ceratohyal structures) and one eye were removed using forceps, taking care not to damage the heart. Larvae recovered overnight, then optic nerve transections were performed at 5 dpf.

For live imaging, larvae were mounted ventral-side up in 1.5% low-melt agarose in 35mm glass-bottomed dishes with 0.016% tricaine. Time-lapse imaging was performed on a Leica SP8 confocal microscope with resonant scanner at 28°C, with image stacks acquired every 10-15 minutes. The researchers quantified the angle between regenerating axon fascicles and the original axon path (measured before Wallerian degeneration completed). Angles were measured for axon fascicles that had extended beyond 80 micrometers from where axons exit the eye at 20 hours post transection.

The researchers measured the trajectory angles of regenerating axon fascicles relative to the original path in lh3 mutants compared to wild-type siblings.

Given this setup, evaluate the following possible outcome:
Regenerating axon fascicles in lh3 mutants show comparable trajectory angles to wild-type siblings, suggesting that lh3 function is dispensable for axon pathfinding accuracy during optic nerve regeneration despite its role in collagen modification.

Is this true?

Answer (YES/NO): NO